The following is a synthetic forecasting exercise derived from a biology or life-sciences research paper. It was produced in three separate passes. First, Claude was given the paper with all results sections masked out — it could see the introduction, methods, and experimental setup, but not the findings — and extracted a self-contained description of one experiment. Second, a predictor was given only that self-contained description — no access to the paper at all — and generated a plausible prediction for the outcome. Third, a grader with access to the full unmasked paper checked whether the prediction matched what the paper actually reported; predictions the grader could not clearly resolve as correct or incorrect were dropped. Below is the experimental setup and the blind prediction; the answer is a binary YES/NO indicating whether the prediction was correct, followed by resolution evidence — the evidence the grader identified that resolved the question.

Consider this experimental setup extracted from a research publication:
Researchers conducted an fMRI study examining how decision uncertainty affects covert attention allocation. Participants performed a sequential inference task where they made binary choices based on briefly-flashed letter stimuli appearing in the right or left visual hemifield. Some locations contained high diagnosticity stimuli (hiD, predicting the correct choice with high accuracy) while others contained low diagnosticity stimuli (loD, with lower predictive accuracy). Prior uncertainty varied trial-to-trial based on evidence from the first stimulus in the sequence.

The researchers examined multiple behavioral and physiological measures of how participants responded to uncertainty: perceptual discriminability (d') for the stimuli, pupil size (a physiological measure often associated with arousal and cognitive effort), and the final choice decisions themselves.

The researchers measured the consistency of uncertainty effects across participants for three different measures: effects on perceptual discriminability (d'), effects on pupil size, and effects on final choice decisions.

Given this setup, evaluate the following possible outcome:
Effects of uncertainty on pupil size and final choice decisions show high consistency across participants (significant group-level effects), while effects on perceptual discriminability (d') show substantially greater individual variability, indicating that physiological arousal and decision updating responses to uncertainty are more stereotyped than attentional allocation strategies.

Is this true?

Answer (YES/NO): YES